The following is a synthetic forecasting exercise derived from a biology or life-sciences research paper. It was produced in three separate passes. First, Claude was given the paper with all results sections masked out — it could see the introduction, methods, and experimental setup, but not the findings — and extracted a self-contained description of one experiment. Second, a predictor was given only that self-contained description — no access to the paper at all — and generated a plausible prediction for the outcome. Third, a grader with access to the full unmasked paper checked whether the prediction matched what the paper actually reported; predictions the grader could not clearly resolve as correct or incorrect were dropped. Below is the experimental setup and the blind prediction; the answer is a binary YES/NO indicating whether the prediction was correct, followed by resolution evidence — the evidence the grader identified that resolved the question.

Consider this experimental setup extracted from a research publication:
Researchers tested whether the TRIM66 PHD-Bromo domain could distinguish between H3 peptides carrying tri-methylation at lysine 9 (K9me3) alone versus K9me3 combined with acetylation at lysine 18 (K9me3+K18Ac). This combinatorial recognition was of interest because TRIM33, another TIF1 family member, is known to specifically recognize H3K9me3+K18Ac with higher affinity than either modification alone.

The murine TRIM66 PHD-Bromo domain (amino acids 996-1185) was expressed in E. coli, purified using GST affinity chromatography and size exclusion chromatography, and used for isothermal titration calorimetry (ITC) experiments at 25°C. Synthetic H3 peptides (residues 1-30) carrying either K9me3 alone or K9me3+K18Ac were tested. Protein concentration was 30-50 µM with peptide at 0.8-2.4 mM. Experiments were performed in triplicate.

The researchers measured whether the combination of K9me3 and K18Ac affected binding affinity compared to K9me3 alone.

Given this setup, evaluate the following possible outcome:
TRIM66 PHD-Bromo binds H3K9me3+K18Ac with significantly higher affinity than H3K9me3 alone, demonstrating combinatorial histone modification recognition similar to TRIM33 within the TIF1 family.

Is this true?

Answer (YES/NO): YES